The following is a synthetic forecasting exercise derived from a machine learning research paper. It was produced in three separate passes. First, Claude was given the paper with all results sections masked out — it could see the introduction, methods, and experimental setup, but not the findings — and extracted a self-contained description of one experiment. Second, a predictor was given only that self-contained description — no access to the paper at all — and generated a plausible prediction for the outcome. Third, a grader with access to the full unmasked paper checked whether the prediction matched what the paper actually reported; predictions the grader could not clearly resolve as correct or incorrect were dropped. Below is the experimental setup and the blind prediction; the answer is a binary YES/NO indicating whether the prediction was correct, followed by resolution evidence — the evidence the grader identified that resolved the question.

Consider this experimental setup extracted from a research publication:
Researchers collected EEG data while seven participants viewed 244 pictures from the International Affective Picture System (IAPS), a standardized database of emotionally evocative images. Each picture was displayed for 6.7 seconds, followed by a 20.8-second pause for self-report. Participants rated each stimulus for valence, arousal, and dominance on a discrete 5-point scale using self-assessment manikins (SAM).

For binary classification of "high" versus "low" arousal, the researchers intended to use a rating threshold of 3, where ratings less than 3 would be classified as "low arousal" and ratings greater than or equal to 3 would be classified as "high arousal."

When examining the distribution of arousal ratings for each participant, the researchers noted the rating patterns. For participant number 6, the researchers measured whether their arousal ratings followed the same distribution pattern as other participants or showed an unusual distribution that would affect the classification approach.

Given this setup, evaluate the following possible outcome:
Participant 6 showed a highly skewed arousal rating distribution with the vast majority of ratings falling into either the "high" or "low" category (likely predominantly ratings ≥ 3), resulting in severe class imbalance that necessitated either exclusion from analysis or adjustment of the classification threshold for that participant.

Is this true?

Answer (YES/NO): YES